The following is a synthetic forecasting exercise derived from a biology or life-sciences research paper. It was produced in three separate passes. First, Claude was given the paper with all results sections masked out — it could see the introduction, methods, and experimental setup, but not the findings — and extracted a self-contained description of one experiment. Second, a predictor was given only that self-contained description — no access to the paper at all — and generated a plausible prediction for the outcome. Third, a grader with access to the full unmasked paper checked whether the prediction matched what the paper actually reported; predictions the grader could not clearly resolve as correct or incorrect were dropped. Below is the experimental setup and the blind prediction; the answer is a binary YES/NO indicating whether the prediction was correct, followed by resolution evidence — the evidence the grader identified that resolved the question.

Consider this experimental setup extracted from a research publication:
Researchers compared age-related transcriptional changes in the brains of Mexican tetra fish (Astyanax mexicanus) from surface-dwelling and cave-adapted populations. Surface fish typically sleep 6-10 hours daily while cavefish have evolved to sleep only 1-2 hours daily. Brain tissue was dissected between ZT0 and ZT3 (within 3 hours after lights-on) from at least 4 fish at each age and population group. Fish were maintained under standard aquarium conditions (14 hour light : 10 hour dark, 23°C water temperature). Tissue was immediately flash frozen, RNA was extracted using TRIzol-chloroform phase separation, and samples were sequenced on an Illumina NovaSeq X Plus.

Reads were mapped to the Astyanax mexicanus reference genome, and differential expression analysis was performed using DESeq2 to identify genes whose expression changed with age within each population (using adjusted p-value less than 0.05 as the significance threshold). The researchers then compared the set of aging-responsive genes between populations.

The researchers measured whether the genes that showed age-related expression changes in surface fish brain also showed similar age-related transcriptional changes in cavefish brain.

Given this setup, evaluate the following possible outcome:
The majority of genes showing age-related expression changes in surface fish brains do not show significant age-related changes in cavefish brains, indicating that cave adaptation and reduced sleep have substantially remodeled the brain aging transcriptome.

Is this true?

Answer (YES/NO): YES